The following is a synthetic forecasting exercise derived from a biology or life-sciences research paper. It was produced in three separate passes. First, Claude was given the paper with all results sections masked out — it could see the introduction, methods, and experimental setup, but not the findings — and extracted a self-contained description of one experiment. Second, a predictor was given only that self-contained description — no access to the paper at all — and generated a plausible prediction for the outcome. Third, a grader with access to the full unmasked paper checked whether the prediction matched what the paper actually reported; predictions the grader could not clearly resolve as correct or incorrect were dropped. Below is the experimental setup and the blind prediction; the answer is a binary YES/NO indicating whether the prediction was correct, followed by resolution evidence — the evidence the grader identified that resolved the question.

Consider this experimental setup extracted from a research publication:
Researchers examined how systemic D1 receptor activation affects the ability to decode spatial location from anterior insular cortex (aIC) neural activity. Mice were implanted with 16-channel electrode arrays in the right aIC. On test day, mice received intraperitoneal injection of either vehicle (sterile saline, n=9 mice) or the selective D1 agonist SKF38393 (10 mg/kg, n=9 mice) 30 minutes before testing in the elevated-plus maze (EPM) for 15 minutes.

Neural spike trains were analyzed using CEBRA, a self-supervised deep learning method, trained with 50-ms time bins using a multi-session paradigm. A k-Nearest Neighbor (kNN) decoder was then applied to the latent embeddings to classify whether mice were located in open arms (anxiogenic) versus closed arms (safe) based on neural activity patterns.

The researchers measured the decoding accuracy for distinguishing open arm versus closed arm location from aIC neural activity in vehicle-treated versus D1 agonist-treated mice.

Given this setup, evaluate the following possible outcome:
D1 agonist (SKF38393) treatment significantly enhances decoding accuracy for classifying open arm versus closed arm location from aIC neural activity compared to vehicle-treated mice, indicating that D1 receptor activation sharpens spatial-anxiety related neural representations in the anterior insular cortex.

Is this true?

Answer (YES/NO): NO